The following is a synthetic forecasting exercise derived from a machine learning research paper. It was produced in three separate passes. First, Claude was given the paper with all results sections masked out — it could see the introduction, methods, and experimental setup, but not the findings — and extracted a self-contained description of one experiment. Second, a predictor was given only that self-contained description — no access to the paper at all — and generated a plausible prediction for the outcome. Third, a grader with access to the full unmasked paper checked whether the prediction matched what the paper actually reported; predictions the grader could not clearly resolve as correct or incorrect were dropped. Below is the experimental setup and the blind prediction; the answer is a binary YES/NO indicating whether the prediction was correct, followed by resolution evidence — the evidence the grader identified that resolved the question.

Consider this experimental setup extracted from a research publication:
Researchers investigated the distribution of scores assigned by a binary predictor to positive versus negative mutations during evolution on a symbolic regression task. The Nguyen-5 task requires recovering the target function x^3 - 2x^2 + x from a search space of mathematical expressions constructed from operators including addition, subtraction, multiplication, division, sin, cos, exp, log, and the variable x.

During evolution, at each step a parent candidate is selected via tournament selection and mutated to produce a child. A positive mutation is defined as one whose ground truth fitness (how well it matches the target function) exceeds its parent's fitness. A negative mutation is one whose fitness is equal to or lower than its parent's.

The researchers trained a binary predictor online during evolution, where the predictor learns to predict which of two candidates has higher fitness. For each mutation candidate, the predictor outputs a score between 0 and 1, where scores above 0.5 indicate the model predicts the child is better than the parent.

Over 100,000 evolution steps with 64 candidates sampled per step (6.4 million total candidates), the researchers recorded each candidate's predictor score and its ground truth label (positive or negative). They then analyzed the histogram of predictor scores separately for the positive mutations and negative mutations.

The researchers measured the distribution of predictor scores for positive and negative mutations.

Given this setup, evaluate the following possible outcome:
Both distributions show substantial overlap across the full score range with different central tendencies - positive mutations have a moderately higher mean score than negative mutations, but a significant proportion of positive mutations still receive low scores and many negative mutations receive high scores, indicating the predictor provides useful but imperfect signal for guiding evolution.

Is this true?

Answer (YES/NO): NO